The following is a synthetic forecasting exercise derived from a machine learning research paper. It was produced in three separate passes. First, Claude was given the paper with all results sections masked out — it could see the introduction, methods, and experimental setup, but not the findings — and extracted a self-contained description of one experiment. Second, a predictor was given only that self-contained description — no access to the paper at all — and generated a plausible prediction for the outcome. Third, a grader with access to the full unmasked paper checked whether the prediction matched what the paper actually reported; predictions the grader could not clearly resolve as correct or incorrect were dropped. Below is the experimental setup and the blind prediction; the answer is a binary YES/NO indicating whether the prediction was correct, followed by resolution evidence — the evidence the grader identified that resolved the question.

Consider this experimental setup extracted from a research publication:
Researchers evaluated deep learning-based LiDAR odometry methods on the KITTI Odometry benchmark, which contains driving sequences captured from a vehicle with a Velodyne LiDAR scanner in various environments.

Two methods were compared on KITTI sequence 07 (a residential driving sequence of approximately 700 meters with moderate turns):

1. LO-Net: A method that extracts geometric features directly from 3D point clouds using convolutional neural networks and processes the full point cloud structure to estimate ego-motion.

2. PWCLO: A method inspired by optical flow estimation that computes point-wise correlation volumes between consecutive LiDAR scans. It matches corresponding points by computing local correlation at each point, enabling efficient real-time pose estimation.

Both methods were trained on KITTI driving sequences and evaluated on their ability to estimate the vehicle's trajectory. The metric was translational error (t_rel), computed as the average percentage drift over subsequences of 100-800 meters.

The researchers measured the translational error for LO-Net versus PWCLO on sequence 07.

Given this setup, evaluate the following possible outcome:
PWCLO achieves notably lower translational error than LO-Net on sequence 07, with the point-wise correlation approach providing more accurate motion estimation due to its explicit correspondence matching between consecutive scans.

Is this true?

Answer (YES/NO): YES